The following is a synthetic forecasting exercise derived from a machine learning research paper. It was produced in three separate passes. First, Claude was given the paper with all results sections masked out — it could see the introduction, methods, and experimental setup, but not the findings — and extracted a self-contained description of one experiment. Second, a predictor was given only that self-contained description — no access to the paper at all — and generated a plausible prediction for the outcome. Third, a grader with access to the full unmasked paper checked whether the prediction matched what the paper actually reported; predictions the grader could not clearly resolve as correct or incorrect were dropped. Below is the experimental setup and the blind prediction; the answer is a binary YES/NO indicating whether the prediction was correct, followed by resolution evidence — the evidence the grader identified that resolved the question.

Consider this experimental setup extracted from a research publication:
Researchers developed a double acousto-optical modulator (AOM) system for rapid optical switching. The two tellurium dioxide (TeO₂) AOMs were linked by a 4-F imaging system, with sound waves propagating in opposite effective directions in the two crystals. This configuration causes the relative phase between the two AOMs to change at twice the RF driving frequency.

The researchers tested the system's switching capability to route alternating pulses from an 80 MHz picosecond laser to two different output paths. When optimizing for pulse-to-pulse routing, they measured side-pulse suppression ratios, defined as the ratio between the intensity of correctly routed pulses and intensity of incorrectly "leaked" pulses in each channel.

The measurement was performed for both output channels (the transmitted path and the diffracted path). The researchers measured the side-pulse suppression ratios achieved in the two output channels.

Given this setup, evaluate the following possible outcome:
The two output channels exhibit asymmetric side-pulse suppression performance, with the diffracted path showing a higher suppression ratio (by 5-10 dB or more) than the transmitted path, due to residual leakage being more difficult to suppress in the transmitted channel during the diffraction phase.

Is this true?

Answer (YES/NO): YES